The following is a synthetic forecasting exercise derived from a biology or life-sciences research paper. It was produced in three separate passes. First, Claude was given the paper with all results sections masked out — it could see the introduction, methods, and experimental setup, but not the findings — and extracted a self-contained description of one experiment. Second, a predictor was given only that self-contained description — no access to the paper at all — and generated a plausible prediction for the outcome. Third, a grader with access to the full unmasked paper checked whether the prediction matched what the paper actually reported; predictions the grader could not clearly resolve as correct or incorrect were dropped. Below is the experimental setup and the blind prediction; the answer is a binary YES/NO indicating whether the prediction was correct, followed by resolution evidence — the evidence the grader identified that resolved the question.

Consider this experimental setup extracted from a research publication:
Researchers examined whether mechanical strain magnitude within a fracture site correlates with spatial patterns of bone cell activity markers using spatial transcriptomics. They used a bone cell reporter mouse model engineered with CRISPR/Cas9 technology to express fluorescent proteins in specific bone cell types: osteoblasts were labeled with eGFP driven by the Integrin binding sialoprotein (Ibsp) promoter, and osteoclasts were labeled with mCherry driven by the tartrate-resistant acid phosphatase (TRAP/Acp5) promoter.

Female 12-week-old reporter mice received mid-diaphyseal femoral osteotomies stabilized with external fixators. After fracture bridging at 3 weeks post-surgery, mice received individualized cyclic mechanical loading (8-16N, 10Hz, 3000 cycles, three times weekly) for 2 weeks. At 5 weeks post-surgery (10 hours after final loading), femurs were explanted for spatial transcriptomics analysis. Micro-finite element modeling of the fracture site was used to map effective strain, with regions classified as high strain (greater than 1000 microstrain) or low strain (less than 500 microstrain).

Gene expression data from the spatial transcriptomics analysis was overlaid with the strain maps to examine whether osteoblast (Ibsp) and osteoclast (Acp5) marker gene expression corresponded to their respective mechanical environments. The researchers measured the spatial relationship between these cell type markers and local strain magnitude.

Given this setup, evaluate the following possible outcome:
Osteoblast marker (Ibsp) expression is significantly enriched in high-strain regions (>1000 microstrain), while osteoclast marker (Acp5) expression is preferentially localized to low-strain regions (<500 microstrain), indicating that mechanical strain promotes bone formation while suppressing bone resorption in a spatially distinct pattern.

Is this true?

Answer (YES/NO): NO